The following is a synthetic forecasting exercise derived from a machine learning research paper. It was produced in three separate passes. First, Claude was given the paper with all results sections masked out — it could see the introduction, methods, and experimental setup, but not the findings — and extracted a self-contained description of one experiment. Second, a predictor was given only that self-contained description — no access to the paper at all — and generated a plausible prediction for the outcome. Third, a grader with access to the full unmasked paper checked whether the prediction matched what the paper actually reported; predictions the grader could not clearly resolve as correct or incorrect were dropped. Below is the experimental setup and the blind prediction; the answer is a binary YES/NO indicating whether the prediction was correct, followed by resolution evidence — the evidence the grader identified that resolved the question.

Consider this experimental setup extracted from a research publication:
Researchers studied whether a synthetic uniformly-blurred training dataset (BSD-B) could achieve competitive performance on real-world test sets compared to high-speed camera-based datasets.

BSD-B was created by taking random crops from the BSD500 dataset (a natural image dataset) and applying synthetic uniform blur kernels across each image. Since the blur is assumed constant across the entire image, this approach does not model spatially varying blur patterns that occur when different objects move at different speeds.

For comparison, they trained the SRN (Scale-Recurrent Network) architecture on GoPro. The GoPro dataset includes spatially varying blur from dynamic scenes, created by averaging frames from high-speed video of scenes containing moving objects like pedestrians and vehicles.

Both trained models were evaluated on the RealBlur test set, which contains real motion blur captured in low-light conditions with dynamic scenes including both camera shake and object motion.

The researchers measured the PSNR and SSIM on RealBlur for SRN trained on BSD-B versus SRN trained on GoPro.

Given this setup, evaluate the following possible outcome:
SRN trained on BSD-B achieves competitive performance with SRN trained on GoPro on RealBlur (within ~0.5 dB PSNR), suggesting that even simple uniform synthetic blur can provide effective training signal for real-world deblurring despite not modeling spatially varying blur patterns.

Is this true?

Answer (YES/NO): YES